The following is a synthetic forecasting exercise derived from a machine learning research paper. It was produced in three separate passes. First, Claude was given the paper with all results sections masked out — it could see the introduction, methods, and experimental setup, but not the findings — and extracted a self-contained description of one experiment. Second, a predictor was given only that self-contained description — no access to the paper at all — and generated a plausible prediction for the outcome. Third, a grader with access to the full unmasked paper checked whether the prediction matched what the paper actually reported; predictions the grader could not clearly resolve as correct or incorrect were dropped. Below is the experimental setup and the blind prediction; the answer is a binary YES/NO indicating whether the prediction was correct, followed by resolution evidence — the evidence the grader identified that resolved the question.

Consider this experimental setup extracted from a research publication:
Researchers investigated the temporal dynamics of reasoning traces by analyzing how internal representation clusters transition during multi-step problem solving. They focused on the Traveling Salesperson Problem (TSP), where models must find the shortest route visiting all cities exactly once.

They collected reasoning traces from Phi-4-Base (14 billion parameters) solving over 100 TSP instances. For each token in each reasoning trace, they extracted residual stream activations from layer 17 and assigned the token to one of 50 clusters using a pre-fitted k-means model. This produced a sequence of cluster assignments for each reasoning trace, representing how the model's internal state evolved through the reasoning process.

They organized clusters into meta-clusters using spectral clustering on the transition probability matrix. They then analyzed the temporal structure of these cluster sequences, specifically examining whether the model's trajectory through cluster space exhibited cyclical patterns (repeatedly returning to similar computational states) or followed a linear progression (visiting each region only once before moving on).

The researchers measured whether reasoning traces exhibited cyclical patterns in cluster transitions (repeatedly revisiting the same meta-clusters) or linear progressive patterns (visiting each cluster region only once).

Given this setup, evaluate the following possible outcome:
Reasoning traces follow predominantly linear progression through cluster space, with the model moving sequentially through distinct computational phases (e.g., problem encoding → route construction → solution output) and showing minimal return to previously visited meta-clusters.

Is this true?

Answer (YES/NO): NO